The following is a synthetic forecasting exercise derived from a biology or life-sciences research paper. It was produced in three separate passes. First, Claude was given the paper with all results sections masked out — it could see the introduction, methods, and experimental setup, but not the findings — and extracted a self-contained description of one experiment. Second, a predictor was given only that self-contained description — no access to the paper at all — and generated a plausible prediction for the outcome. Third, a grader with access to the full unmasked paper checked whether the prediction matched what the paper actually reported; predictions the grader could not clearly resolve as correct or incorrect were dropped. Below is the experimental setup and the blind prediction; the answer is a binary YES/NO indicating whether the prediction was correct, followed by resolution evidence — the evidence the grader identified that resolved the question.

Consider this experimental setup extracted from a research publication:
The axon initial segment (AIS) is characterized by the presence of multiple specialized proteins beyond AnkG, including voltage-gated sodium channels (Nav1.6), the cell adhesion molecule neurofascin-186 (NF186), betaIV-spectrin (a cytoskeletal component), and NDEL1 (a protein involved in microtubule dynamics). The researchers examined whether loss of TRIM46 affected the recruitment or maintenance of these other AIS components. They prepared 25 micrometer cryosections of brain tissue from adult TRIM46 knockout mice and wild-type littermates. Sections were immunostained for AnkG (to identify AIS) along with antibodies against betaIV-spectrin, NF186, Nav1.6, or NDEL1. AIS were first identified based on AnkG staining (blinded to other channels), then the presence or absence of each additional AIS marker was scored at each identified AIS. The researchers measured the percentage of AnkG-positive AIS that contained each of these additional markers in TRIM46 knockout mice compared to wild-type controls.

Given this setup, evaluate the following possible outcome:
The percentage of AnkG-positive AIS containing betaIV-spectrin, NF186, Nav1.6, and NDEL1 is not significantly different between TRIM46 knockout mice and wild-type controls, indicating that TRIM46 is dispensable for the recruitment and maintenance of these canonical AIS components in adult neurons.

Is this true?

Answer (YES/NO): YES